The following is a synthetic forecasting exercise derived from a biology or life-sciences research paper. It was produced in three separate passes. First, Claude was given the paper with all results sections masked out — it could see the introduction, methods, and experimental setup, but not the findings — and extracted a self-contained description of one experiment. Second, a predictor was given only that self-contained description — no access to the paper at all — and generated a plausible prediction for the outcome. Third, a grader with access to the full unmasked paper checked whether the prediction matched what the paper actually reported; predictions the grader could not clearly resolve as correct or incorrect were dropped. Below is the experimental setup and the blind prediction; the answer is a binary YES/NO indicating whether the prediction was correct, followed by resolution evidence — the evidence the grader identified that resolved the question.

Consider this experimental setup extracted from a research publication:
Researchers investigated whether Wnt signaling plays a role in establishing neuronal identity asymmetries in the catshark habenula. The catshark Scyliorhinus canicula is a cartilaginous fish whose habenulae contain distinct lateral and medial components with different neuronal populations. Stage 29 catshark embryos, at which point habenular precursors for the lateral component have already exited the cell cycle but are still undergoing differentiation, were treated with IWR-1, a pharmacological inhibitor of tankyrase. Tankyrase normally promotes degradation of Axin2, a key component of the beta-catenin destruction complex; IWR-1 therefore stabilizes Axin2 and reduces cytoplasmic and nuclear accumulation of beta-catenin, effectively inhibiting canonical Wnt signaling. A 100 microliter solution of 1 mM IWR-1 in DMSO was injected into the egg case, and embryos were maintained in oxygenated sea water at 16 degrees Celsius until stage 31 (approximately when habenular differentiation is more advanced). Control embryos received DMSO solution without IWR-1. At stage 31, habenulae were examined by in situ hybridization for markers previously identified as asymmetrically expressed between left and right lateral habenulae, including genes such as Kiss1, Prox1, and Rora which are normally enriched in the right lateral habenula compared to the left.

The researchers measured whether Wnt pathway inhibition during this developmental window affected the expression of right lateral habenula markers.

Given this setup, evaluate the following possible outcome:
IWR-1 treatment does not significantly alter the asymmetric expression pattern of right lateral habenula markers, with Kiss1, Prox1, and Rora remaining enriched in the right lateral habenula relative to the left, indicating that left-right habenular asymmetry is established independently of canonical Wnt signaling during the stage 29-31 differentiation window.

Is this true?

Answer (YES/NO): NO